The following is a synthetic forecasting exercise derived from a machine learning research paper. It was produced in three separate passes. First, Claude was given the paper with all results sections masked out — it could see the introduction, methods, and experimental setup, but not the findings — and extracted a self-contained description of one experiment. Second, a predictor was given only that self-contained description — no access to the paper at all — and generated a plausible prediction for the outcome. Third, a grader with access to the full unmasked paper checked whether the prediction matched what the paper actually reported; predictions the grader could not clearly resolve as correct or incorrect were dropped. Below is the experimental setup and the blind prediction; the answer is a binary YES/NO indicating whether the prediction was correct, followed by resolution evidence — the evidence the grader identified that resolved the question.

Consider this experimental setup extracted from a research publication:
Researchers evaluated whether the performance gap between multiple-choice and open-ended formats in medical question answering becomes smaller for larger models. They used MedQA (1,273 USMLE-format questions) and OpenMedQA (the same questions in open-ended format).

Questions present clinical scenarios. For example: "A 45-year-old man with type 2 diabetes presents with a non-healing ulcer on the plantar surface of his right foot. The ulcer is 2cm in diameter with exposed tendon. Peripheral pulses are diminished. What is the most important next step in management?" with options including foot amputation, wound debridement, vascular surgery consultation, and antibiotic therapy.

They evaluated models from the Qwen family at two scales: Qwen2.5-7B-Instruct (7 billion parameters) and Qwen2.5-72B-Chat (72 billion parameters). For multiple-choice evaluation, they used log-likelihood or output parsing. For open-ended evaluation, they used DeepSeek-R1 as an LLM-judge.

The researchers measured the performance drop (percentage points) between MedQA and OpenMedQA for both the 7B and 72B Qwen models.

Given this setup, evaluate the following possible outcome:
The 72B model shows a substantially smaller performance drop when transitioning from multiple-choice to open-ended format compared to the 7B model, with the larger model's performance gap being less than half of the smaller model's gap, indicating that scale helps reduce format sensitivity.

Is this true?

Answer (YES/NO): NO